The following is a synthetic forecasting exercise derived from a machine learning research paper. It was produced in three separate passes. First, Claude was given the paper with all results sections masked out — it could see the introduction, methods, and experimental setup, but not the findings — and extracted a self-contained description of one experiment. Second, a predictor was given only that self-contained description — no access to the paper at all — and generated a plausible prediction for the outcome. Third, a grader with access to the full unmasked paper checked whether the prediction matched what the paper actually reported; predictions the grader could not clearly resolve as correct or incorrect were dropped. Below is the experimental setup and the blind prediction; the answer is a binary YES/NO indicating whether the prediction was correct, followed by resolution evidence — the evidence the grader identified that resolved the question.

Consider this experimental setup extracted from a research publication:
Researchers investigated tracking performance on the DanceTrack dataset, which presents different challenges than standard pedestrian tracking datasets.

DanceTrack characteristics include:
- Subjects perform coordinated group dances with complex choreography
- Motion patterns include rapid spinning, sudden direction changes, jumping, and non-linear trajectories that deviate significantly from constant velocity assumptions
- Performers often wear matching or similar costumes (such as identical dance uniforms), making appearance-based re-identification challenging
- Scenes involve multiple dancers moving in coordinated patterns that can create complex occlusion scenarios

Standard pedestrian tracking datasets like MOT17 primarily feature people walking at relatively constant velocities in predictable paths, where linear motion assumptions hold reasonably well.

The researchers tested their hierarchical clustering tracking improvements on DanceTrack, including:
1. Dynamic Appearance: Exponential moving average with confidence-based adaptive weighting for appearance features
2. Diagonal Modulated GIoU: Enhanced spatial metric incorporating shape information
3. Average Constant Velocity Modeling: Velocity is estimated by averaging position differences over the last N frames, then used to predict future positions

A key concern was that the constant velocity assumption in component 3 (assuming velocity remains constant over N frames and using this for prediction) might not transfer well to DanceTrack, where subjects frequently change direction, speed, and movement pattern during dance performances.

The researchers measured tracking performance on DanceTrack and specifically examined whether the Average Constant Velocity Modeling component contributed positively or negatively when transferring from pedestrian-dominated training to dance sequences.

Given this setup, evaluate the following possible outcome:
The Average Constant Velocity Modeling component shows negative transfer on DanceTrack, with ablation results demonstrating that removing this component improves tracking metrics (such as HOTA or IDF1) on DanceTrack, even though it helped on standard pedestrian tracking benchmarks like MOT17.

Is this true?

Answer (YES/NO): NO